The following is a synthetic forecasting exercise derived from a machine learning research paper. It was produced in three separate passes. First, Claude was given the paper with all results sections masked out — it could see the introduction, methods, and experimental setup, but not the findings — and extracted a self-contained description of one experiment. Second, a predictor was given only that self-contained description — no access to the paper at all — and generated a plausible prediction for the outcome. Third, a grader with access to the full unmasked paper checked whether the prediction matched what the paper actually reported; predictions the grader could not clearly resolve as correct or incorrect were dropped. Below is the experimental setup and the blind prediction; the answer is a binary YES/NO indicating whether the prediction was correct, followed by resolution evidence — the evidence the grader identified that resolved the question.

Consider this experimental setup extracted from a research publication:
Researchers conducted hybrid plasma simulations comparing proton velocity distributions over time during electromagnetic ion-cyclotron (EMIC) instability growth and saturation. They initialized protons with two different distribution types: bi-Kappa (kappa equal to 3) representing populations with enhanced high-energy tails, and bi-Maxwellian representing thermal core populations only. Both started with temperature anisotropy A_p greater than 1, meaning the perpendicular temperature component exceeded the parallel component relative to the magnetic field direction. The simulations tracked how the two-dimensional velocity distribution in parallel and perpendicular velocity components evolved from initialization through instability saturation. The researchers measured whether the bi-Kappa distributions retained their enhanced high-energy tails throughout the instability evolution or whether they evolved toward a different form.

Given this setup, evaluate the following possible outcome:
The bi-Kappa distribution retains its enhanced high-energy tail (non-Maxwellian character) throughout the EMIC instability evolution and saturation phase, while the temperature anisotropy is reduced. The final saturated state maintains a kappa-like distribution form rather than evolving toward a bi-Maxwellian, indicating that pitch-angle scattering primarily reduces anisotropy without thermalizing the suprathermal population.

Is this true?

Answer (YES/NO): YES